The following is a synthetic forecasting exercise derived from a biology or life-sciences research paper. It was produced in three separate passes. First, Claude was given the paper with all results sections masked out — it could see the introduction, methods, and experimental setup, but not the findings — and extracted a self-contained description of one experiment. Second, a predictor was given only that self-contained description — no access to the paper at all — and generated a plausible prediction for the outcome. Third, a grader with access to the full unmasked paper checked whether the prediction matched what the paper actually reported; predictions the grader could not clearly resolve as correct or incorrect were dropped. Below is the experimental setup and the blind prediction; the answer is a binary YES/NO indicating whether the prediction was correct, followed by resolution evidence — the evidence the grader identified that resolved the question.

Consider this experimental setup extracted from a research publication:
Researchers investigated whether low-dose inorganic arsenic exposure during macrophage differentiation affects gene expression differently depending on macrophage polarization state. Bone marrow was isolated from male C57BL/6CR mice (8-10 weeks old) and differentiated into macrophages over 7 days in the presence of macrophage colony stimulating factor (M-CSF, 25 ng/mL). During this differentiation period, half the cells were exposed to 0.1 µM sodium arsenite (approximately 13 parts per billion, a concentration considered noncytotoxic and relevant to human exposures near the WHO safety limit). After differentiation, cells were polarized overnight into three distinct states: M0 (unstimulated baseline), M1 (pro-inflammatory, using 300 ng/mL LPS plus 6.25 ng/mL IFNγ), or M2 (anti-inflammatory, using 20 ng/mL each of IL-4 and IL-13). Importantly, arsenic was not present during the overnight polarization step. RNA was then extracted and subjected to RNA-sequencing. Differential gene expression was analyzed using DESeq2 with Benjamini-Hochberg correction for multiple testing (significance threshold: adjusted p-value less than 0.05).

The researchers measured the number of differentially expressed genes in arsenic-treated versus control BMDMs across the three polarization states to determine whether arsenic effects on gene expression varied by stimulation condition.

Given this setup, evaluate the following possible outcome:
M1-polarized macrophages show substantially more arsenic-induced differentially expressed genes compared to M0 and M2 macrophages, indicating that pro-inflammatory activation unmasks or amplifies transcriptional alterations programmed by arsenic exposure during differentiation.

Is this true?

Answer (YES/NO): YES